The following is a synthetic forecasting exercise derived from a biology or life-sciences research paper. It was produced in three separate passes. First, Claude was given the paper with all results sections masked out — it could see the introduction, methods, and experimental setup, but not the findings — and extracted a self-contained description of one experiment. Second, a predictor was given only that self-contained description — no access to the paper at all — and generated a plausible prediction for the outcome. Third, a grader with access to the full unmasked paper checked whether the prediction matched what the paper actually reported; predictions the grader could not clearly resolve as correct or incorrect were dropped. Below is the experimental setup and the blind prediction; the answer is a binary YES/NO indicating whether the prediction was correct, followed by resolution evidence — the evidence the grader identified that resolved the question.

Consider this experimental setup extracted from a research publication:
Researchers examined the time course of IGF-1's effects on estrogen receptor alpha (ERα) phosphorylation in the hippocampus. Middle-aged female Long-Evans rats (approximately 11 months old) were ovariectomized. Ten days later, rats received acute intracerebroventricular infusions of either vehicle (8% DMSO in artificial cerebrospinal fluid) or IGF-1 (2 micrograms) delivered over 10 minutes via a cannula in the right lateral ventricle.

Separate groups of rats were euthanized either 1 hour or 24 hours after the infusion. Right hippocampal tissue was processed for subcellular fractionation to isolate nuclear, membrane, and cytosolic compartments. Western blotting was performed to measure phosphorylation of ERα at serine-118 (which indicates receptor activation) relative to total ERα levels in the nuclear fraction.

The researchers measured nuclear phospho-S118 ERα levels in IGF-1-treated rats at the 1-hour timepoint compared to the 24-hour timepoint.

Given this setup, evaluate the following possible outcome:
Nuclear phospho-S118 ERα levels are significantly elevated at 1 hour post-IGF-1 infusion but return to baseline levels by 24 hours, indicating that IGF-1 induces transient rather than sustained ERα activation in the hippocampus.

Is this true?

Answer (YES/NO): NO